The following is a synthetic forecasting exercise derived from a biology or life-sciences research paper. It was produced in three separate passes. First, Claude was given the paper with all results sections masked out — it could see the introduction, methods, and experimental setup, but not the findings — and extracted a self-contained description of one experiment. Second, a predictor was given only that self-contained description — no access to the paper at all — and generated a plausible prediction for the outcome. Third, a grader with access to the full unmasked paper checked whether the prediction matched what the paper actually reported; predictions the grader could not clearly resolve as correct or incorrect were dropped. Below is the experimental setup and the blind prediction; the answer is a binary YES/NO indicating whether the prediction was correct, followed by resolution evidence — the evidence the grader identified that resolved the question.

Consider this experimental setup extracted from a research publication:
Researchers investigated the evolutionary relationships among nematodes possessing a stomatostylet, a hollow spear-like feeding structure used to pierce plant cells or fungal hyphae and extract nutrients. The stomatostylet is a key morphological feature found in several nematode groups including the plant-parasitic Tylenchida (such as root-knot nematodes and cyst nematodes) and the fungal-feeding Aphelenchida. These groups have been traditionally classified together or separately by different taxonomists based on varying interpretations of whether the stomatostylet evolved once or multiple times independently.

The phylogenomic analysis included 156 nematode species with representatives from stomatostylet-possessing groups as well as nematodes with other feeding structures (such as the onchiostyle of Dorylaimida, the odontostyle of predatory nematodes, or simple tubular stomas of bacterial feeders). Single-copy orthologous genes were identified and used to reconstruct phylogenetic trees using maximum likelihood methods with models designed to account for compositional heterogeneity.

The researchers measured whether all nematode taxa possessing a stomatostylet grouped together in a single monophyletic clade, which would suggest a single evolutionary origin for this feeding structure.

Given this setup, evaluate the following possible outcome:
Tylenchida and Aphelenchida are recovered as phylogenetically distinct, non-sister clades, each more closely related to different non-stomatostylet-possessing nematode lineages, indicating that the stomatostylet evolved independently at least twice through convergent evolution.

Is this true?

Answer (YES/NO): NO